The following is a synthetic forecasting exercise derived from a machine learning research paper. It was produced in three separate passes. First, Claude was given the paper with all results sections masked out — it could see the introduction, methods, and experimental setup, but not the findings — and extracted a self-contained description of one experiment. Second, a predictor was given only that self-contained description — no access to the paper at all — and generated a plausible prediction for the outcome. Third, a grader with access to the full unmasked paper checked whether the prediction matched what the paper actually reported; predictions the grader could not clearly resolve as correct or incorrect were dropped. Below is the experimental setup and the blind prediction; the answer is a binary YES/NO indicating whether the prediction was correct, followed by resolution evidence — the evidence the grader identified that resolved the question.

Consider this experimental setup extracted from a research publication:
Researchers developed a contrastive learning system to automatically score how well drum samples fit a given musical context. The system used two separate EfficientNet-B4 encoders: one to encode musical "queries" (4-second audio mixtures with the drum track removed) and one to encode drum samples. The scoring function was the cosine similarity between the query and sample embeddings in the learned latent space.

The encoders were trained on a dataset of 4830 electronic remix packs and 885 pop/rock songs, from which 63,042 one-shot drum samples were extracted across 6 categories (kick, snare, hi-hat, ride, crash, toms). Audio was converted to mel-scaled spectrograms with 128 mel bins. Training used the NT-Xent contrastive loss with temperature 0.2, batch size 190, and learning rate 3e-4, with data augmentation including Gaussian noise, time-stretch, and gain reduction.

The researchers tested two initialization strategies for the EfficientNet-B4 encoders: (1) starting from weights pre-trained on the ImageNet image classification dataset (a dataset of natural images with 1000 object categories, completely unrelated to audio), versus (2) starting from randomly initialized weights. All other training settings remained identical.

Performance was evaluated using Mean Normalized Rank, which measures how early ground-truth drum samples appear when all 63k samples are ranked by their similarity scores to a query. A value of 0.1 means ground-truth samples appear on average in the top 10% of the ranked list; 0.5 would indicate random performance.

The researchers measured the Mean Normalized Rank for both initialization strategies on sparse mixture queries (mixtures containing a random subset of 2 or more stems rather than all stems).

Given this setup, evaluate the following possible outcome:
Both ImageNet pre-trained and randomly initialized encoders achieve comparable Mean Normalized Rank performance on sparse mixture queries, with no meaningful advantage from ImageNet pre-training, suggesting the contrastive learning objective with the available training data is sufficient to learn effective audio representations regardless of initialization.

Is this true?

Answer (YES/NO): NO